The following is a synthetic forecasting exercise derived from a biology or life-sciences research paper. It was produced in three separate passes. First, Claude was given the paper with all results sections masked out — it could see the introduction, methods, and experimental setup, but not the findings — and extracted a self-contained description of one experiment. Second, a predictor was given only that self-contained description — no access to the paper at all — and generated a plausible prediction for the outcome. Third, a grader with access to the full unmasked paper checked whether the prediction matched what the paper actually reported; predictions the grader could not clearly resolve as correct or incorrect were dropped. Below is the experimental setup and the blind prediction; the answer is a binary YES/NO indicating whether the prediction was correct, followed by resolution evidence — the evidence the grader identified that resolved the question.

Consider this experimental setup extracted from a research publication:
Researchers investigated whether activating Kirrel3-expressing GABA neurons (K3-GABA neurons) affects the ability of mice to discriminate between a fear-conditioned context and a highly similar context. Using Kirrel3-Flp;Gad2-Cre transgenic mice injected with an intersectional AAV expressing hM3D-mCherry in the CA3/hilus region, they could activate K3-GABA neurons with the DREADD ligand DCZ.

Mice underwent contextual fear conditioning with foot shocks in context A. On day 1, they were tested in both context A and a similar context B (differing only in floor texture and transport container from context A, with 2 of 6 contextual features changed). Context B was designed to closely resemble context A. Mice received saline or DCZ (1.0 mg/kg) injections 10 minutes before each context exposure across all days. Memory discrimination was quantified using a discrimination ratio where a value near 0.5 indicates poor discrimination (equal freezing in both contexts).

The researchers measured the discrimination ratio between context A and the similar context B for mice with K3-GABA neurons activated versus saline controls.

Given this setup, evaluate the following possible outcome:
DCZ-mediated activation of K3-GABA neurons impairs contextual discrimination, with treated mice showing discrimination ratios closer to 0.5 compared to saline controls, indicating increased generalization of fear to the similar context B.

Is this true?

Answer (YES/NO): NO